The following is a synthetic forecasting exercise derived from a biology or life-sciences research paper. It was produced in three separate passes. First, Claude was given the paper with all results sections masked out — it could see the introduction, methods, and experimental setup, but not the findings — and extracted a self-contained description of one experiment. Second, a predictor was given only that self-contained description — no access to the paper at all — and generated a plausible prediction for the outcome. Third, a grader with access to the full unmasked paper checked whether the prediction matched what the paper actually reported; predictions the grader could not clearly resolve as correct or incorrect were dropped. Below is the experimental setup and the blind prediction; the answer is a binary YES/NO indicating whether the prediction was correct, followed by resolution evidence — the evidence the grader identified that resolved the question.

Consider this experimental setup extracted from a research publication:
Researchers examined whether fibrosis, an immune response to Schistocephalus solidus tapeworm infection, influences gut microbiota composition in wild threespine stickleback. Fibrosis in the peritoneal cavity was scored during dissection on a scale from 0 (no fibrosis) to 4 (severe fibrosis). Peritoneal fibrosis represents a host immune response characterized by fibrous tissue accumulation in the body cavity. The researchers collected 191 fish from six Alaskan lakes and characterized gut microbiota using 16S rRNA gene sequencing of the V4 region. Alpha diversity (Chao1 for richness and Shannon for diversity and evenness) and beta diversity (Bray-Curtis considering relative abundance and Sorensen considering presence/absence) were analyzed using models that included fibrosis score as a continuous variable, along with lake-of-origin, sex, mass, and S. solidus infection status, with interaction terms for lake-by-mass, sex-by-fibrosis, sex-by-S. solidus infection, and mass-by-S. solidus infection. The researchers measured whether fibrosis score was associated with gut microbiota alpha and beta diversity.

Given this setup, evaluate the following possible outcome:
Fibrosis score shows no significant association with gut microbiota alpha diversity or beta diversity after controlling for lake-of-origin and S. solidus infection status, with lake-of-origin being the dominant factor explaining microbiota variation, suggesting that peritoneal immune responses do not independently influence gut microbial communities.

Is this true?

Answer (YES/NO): NO